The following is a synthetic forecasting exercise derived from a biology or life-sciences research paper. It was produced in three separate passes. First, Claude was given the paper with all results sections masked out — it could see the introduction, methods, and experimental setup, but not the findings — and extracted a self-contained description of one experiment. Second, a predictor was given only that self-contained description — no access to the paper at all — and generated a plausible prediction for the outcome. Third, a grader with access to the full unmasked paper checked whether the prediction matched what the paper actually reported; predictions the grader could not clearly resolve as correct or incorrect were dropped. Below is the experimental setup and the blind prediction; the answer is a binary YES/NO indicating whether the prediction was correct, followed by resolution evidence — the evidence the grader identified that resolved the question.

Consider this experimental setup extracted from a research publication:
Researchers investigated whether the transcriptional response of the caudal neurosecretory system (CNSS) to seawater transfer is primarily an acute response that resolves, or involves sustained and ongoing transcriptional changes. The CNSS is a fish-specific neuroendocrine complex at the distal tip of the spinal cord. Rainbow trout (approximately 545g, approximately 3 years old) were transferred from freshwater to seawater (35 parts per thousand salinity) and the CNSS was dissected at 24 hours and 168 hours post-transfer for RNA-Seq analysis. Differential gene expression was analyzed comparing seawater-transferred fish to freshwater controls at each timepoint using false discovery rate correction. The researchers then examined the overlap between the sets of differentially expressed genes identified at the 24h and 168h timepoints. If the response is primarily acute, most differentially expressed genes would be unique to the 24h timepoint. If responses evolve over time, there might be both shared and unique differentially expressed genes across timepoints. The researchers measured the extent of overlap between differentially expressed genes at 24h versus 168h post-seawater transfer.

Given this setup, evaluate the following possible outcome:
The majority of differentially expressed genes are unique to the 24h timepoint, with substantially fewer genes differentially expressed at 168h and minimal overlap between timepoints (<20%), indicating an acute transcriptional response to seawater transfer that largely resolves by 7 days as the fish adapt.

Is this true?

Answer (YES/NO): YES